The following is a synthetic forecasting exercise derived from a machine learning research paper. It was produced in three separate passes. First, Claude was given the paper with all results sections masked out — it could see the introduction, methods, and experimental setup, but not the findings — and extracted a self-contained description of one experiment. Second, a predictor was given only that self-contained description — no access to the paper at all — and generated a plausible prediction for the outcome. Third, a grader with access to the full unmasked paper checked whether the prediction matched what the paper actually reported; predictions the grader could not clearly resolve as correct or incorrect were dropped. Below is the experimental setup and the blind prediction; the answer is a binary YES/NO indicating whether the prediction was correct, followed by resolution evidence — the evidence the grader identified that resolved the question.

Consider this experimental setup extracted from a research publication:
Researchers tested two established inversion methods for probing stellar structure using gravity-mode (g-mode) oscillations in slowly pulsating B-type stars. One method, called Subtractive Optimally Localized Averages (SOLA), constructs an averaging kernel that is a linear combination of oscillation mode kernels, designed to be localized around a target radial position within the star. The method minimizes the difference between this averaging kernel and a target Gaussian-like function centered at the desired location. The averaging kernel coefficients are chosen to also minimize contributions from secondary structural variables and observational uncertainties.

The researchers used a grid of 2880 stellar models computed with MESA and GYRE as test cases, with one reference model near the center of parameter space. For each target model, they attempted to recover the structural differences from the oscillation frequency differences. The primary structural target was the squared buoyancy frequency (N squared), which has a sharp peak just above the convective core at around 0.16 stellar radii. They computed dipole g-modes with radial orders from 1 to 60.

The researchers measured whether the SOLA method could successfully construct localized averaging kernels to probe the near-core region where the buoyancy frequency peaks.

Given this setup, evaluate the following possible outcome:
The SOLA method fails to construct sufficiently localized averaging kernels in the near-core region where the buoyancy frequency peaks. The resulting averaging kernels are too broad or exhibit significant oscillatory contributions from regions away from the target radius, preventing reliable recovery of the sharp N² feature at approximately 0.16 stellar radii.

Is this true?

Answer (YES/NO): NO